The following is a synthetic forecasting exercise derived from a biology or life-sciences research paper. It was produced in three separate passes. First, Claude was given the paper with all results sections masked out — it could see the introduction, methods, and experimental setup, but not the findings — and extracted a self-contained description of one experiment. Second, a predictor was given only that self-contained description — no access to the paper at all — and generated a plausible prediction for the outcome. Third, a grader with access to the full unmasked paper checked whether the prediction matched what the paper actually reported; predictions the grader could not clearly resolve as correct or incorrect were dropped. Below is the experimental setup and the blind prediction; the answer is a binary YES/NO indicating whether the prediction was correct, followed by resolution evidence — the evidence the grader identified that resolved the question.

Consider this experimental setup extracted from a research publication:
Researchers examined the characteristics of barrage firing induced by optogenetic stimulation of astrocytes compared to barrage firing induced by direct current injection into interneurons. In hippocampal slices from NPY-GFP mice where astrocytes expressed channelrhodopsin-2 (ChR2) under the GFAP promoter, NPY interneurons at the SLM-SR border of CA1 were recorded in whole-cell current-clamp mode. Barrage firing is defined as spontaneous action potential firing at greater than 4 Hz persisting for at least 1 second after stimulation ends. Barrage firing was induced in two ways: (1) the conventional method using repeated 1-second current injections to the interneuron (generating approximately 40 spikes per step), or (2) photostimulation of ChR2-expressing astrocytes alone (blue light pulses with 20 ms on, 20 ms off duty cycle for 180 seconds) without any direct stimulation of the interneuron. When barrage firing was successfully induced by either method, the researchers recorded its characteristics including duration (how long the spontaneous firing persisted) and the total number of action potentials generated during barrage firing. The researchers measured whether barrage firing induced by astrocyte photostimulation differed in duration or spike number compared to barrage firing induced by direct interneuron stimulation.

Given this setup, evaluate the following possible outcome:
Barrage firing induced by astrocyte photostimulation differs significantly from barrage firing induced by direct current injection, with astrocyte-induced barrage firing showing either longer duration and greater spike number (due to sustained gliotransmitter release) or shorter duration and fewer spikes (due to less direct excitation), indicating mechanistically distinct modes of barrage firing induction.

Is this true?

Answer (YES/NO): NO